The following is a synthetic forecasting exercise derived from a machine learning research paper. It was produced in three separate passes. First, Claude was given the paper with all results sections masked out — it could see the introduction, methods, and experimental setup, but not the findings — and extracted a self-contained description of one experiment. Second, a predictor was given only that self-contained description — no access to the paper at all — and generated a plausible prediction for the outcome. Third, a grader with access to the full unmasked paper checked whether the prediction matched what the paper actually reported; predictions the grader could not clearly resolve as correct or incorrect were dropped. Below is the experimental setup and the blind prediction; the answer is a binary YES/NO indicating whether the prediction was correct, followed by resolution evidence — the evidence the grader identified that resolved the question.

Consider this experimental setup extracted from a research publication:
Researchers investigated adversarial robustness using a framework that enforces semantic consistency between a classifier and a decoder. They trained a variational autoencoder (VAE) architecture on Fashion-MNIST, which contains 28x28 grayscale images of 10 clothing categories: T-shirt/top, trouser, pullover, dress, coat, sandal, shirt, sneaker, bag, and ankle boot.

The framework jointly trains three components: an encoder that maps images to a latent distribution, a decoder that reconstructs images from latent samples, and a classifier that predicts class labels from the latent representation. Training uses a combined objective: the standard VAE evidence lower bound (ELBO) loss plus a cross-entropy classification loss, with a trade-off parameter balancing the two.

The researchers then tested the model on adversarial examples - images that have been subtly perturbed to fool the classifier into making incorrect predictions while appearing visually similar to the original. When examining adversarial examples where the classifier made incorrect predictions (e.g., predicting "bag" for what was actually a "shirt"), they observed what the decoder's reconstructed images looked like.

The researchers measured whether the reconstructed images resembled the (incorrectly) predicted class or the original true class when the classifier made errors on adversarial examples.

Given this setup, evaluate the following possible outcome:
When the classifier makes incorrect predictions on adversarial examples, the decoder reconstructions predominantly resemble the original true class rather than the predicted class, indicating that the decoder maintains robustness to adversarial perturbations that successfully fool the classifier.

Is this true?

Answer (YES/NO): NO